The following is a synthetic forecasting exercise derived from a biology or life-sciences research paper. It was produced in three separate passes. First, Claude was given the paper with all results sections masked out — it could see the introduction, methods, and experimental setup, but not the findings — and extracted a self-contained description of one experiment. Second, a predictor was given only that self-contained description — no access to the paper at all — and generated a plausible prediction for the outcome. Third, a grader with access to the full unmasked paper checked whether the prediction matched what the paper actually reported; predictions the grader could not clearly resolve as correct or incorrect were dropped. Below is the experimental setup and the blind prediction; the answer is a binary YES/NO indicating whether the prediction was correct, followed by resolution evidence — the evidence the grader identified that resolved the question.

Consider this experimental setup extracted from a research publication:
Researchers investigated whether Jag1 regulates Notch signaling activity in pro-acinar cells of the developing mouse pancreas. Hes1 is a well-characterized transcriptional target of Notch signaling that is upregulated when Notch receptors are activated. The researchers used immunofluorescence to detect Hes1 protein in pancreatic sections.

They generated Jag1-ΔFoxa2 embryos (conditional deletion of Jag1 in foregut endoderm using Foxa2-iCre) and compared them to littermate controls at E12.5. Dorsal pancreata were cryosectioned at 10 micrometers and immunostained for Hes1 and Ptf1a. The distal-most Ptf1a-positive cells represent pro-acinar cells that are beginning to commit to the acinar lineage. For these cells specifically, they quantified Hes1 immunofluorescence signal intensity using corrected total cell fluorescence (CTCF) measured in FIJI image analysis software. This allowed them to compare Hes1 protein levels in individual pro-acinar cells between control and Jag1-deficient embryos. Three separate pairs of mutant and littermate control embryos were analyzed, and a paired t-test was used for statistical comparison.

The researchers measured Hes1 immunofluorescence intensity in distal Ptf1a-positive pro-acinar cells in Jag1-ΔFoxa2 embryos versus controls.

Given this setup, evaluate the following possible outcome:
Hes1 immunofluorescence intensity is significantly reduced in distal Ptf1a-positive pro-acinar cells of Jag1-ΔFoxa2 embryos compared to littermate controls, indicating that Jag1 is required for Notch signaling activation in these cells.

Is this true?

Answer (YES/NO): NO